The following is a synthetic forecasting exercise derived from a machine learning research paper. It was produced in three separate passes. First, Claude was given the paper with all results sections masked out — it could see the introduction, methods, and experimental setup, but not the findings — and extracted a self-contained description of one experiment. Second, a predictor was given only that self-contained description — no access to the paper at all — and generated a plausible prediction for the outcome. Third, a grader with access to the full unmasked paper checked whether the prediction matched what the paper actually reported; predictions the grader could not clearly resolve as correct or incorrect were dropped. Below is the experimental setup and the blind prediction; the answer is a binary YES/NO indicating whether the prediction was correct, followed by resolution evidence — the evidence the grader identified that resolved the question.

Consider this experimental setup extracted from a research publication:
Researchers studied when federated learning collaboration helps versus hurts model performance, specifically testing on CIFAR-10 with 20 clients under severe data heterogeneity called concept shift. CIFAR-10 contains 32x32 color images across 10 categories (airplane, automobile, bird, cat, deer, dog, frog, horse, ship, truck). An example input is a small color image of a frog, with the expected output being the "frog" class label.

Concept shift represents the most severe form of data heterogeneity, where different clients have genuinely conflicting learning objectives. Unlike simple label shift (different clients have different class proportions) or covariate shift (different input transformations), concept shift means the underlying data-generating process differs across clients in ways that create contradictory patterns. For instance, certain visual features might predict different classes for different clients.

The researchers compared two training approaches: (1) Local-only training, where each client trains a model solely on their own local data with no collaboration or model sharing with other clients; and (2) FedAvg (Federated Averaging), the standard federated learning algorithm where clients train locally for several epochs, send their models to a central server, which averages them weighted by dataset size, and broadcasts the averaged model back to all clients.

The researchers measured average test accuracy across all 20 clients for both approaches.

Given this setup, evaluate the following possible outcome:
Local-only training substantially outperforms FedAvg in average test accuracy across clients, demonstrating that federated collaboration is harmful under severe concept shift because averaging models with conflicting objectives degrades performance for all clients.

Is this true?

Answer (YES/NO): YES